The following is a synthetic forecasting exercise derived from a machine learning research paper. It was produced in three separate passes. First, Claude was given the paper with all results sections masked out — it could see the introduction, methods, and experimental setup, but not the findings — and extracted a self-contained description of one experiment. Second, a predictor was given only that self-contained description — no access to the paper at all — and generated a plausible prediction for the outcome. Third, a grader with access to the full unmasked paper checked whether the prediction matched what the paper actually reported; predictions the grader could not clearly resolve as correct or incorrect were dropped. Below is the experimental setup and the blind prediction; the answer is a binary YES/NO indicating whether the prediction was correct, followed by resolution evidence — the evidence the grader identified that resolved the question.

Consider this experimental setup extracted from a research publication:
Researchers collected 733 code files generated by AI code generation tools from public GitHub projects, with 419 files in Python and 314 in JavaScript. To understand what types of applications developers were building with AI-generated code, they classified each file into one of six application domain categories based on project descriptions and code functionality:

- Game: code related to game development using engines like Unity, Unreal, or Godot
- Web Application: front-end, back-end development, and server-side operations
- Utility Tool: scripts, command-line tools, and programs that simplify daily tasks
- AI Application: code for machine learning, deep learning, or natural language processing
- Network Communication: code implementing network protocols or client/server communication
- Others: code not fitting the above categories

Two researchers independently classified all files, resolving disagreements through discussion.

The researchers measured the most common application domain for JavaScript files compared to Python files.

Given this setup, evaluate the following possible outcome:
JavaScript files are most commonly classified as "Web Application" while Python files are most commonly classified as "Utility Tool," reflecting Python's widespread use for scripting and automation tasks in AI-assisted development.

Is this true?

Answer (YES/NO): YES